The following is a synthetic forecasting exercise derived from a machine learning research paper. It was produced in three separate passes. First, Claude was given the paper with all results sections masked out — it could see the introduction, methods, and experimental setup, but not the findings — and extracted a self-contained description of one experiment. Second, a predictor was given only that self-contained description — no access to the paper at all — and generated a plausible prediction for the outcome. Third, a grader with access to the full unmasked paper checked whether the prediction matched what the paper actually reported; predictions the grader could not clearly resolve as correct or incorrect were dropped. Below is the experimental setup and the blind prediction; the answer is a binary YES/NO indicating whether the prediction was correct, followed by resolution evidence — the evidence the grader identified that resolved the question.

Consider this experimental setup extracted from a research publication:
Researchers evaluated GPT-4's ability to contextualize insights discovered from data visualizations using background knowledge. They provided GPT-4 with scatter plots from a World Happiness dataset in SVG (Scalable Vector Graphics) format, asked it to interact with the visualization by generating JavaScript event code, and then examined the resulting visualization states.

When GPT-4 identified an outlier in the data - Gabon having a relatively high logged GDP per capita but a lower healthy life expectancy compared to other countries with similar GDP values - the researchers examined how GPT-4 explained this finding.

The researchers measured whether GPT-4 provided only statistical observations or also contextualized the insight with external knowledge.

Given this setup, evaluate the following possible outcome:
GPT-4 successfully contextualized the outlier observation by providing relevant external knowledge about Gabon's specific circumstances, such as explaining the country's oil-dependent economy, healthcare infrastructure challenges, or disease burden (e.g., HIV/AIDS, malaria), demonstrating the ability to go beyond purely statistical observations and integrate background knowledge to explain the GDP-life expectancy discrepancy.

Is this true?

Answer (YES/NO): YES